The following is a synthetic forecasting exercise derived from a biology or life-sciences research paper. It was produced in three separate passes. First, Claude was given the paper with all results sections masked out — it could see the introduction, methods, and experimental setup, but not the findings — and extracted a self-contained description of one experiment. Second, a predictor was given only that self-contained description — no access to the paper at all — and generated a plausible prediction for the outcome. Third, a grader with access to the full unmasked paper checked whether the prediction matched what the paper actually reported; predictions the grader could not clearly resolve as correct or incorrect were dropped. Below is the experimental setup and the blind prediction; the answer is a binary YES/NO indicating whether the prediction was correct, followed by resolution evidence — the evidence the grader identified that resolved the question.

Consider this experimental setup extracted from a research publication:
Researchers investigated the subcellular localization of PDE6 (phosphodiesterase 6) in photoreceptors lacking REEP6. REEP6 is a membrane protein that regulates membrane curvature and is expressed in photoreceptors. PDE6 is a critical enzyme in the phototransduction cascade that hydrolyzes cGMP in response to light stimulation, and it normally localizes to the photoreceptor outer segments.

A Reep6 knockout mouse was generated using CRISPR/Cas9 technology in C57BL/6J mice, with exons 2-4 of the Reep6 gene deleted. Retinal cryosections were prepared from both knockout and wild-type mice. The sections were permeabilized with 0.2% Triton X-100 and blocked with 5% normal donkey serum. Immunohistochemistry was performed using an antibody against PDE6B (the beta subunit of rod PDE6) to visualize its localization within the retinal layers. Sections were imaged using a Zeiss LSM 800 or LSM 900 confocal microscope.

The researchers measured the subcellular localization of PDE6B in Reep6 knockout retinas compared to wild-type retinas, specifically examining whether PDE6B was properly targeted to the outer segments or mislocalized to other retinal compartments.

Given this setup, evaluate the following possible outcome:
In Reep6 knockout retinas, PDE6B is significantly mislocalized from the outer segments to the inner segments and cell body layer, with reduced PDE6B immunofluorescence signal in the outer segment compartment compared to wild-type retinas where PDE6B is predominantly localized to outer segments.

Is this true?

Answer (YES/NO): NO